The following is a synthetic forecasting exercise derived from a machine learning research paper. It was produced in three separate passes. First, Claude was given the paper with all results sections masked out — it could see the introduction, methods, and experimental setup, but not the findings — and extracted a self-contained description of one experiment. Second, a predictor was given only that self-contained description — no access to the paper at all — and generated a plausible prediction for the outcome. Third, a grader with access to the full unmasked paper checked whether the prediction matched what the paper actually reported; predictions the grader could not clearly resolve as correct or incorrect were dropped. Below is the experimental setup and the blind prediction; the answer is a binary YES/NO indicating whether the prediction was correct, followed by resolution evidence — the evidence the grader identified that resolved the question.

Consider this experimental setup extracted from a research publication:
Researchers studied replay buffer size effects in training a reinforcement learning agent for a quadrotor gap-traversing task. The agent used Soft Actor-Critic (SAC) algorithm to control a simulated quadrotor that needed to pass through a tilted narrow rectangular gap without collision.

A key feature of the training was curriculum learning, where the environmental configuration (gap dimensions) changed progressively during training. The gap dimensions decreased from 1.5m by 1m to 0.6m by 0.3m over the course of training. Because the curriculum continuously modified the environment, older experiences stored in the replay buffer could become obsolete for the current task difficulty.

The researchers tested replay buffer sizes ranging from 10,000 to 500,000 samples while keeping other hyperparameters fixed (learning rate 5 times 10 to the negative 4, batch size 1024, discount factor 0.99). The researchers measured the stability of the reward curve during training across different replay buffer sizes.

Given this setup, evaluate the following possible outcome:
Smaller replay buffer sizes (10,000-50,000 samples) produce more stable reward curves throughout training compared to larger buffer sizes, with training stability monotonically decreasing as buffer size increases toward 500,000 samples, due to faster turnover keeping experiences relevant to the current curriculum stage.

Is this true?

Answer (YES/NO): NO